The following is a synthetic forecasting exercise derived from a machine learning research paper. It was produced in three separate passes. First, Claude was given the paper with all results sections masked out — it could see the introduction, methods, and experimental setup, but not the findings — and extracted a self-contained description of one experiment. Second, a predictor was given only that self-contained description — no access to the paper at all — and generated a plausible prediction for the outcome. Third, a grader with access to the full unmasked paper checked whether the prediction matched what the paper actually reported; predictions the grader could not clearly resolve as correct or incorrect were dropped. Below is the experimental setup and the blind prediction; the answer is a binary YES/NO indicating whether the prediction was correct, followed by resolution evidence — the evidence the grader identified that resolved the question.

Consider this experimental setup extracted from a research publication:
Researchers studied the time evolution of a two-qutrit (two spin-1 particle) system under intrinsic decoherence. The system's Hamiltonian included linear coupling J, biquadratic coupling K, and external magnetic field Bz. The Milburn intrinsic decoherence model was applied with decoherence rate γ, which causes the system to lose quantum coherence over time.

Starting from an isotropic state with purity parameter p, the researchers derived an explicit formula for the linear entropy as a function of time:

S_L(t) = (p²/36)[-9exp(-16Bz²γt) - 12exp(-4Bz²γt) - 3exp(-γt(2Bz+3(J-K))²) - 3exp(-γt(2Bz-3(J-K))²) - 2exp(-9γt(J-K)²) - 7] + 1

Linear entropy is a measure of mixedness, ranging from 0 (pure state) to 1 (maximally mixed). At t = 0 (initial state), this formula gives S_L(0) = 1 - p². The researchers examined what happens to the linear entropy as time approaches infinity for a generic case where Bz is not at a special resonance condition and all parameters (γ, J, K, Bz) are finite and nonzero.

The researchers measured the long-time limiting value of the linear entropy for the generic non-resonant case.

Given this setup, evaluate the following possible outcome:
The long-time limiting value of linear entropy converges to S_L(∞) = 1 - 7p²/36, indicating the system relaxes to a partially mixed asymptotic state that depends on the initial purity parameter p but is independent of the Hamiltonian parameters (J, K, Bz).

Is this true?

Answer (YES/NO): YES